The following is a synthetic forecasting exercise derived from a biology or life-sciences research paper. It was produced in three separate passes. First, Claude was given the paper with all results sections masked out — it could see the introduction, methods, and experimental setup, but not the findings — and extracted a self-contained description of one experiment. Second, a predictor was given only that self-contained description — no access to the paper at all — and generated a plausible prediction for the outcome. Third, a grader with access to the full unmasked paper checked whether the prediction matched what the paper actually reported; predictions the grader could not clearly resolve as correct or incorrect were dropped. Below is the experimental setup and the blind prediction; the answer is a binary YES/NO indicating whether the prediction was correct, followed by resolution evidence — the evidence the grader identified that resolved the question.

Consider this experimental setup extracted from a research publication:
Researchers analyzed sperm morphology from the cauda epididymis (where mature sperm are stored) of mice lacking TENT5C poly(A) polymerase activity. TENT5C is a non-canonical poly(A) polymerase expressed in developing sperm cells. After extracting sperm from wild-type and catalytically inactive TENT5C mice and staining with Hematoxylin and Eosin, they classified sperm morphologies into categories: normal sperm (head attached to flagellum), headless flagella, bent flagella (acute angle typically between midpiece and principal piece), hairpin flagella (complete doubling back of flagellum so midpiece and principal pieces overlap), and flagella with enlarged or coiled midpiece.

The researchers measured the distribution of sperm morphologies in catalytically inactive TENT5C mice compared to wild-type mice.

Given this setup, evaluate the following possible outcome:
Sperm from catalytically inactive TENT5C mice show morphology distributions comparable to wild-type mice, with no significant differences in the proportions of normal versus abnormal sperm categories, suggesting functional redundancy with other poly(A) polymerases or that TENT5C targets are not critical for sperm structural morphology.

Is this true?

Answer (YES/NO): NO